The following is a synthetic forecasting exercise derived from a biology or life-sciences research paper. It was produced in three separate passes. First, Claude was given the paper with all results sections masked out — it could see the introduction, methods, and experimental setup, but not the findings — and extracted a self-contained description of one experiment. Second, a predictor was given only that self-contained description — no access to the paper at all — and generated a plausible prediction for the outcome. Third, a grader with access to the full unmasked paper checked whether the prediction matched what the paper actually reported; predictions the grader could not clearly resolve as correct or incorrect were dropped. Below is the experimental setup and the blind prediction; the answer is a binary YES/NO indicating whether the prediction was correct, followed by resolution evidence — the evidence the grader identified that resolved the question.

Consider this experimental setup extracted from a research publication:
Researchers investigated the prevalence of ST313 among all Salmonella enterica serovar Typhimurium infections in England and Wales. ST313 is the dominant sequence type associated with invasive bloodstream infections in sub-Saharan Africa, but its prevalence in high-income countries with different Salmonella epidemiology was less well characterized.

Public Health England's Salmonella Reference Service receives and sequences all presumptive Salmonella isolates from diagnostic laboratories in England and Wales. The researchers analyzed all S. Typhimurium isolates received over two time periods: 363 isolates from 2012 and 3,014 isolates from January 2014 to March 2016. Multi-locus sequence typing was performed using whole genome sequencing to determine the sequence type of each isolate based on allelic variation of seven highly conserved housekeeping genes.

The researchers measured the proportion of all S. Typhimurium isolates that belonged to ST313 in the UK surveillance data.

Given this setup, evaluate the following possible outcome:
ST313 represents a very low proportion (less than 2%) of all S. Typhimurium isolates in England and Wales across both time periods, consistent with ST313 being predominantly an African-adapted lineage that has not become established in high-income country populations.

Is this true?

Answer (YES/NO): NO